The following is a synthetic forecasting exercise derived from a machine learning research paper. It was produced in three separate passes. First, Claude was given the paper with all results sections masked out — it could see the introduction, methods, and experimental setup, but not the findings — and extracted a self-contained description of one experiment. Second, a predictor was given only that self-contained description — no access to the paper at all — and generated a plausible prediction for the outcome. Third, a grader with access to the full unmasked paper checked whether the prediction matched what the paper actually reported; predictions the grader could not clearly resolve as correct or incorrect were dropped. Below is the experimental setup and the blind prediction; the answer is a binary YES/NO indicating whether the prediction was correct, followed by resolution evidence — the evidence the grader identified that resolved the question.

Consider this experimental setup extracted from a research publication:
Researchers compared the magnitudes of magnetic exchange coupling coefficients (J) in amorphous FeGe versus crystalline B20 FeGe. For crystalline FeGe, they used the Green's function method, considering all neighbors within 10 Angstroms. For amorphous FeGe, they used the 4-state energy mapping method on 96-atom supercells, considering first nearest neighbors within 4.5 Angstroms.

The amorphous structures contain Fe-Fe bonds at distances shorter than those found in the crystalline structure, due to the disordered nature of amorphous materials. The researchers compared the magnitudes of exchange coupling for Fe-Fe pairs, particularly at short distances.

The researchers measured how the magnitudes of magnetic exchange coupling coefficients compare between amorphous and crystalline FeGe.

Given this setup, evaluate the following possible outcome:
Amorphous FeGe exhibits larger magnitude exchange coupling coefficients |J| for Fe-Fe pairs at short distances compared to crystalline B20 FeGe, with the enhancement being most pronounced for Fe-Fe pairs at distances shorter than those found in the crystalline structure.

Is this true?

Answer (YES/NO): YES